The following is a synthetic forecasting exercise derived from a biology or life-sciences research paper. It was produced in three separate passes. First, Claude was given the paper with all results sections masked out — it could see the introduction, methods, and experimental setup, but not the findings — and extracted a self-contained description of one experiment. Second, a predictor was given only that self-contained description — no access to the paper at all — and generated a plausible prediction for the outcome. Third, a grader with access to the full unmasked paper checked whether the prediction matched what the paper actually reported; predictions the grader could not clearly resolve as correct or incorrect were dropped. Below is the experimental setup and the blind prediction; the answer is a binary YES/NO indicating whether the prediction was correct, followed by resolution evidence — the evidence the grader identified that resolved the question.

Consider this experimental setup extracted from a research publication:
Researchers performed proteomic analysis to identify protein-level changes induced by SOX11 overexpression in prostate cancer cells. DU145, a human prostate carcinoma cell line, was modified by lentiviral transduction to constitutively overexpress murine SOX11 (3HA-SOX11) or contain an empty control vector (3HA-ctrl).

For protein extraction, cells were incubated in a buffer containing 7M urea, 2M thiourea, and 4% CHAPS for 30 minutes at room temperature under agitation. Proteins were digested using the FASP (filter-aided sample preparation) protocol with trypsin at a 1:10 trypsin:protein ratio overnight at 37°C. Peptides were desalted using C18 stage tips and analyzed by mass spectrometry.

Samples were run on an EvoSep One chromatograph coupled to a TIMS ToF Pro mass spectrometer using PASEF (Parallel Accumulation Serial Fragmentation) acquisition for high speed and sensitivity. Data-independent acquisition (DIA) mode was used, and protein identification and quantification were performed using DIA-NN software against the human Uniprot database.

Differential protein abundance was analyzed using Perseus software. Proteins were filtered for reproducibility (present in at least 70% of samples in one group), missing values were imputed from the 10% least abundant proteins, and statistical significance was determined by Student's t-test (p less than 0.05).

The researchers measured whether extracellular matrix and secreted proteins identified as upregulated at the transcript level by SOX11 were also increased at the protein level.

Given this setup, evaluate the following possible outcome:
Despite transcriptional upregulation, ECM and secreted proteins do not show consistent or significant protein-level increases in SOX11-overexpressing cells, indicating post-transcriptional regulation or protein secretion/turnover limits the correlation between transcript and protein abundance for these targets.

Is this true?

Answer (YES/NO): NO